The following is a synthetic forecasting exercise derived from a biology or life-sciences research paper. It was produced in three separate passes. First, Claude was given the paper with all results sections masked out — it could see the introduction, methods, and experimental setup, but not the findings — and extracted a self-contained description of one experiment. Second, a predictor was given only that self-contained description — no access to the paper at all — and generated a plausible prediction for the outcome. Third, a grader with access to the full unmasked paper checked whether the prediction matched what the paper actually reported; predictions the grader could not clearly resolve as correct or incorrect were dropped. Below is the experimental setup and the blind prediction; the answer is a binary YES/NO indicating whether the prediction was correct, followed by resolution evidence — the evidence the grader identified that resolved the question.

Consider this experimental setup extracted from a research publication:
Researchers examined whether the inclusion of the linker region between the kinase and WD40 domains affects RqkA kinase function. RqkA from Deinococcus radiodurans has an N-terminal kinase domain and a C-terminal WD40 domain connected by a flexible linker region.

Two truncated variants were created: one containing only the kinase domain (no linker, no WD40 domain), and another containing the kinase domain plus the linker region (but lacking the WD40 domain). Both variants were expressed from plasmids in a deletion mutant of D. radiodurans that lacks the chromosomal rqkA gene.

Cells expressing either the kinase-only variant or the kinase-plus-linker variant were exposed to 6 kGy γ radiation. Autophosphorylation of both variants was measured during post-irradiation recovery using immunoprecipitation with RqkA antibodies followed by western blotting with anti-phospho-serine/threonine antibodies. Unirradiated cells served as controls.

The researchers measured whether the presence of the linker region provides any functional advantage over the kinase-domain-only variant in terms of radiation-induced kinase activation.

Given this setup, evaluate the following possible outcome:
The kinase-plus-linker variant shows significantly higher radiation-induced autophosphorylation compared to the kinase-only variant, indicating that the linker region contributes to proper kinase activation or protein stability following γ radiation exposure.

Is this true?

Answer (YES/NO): NO